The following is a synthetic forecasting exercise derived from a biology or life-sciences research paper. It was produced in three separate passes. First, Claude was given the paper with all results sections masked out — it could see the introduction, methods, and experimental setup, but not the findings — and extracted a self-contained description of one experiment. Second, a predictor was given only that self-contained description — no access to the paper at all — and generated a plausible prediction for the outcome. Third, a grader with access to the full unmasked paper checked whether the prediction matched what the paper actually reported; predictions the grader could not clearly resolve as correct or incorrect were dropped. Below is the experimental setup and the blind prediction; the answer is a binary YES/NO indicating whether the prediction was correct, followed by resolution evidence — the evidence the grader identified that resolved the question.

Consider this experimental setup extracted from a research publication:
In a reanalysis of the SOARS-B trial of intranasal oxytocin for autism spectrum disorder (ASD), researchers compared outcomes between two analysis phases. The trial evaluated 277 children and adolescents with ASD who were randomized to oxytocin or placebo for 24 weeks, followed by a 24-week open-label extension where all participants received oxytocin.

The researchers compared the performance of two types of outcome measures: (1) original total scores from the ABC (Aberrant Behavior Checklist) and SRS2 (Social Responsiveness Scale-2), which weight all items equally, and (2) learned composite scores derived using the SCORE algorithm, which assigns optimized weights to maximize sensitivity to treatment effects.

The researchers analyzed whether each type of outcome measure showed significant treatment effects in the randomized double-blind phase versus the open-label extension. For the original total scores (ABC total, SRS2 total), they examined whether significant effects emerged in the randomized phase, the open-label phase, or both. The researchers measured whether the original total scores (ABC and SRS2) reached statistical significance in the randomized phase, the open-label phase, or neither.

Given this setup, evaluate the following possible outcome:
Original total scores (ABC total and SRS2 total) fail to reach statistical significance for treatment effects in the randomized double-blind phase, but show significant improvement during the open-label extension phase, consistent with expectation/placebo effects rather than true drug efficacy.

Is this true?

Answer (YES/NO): YES